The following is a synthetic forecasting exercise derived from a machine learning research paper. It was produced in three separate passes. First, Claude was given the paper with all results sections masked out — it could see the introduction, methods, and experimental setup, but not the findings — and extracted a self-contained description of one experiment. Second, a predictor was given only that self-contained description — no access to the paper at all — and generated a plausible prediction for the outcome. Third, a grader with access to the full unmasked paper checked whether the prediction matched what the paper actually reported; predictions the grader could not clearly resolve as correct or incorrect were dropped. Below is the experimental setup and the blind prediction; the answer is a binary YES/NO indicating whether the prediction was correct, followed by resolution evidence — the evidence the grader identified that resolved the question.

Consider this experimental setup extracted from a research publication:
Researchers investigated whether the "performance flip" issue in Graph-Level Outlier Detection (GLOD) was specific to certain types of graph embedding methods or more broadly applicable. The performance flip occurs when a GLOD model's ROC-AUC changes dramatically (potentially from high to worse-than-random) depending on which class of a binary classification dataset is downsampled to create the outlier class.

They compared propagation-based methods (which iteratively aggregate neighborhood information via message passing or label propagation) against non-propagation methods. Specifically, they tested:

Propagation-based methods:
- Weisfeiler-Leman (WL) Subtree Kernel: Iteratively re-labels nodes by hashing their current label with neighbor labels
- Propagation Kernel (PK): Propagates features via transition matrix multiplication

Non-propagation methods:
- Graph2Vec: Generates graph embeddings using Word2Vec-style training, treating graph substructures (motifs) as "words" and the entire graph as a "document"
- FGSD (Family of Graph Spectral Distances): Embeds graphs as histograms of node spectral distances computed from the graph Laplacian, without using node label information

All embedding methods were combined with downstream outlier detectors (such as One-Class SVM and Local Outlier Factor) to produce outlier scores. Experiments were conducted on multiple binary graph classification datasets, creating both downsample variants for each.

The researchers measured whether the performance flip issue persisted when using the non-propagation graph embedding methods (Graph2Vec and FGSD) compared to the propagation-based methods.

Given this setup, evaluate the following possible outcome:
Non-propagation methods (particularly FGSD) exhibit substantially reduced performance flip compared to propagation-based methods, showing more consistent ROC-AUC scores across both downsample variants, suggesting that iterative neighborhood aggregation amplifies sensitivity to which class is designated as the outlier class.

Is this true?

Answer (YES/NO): NO